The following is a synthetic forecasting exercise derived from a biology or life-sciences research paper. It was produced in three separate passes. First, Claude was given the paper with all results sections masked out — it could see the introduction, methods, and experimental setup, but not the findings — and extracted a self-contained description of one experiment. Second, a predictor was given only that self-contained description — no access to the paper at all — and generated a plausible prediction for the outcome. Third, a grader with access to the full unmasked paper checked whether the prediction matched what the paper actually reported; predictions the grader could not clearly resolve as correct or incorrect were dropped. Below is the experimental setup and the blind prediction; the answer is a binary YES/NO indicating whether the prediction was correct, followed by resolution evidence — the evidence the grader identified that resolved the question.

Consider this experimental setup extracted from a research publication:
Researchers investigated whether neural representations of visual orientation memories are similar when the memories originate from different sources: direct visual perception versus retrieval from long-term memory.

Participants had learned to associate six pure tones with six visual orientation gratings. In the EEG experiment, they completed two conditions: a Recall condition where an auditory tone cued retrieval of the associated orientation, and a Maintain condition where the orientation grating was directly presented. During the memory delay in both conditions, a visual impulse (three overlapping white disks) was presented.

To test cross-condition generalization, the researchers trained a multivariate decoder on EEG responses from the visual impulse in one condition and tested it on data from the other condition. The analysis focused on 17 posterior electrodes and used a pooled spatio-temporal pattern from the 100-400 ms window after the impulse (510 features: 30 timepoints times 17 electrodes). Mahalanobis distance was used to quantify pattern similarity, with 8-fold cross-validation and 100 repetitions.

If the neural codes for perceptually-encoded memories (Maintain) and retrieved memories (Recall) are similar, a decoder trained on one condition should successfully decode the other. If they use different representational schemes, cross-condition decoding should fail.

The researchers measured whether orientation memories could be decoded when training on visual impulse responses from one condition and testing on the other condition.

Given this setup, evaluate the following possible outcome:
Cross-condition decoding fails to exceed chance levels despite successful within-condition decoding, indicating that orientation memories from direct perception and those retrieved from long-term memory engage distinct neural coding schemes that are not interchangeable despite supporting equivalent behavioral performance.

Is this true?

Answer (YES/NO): NO